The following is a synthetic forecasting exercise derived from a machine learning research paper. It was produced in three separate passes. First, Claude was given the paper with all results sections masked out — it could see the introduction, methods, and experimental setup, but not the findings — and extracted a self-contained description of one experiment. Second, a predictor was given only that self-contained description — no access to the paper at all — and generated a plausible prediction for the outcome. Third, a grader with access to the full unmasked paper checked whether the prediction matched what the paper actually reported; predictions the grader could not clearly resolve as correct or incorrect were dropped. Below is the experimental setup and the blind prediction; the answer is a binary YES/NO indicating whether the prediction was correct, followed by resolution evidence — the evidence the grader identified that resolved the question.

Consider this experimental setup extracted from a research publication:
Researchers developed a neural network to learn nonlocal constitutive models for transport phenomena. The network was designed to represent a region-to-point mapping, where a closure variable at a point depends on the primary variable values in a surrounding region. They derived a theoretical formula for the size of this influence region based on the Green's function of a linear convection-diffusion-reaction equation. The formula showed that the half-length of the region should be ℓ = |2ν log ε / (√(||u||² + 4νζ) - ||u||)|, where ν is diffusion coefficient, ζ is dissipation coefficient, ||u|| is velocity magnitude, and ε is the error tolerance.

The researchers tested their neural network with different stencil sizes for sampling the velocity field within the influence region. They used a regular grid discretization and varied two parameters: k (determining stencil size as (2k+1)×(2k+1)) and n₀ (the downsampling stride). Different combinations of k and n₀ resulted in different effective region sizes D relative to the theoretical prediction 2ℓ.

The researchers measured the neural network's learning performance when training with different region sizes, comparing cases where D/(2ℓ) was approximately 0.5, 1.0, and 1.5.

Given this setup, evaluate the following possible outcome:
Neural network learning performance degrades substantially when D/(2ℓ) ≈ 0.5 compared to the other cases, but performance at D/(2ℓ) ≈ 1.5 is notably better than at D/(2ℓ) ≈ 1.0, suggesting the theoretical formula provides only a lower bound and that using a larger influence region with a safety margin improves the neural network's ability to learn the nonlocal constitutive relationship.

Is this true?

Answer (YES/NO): NO